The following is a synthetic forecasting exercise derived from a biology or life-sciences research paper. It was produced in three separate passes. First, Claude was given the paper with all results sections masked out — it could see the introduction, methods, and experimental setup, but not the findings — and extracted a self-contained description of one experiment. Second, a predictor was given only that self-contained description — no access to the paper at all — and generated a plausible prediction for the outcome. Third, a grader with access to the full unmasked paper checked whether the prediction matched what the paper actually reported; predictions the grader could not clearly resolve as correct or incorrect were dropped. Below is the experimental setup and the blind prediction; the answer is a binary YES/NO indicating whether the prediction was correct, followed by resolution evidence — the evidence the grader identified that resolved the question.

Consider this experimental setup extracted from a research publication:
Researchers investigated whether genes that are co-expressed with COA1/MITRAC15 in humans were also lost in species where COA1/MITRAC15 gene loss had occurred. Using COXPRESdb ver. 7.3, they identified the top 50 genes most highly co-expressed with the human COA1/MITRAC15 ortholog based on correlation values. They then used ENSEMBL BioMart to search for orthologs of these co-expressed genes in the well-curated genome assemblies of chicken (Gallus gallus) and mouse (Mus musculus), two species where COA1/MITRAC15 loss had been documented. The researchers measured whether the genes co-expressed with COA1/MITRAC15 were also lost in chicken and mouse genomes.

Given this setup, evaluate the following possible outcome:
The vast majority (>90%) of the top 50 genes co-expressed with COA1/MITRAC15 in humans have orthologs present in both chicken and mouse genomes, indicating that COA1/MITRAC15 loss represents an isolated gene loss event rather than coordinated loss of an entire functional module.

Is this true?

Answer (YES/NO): YES